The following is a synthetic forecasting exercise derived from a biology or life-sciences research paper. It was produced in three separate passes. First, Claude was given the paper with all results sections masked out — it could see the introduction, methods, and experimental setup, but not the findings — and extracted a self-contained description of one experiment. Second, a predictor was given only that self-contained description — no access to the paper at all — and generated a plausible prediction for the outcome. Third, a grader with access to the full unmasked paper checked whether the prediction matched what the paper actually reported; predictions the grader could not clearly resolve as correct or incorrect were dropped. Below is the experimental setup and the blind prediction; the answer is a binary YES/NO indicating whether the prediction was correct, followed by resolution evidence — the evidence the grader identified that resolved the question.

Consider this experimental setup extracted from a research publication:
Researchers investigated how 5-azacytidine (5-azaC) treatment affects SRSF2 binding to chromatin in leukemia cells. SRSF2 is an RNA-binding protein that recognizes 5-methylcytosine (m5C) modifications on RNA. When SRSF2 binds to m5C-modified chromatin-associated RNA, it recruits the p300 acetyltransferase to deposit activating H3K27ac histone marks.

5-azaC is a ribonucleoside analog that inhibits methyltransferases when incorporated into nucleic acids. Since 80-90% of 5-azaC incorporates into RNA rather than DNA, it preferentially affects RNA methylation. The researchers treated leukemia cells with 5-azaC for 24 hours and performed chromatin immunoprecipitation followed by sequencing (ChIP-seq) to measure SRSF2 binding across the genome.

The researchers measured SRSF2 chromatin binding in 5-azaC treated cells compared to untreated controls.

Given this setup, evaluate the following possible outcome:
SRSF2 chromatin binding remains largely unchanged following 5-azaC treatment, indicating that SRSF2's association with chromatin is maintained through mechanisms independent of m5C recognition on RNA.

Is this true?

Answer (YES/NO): NO